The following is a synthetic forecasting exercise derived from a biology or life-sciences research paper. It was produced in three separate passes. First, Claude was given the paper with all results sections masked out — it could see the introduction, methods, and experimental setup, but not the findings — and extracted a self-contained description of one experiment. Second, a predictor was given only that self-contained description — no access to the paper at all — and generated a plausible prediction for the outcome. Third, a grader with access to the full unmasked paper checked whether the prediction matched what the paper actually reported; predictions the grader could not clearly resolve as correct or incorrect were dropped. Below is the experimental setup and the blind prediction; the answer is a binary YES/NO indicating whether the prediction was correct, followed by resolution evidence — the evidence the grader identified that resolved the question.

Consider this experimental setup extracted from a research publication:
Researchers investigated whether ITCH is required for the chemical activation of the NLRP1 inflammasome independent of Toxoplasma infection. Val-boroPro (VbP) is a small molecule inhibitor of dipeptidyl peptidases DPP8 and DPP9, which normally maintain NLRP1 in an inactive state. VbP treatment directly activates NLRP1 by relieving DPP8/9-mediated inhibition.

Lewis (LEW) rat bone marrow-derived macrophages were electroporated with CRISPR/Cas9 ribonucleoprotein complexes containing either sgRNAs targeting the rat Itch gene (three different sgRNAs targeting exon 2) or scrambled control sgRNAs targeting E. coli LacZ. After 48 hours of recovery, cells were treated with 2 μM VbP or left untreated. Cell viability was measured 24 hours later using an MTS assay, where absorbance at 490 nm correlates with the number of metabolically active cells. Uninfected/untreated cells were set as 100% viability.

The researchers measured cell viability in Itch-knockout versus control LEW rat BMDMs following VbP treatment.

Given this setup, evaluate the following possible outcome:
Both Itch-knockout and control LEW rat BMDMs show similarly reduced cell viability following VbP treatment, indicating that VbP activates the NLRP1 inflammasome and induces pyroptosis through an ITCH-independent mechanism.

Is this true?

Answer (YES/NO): YES